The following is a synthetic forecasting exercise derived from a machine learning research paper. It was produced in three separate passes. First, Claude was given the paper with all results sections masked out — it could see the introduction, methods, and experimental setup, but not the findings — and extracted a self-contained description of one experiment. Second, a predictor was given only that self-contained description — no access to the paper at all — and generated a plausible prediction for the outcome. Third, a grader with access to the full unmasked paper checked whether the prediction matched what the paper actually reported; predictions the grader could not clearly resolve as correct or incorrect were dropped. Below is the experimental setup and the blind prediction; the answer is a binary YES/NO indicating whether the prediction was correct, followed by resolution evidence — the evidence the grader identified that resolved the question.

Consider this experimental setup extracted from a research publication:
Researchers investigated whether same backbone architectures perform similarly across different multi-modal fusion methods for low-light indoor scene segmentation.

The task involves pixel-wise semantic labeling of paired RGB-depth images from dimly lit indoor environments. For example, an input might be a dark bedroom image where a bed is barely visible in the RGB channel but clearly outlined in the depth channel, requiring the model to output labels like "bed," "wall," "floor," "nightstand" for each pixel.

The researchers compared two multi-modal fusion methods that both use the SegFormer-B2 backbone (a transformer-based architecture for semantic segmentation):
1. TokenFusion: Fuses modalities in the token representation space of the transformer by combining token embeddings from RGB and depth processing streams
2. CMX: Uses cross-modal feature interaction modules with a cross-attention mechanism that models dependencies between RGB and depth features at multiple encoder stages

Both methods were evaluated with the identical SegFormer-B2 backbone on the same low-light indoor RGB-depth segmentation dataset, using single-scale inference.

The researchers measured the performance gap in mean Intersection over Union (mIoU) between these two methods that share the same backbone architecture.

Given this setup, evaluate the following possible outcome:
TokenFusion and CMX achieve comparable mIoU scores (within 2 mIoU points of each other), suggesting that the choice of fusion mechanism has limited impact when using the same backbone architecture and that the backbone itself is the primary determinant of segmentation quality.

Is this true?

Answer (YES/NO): NO